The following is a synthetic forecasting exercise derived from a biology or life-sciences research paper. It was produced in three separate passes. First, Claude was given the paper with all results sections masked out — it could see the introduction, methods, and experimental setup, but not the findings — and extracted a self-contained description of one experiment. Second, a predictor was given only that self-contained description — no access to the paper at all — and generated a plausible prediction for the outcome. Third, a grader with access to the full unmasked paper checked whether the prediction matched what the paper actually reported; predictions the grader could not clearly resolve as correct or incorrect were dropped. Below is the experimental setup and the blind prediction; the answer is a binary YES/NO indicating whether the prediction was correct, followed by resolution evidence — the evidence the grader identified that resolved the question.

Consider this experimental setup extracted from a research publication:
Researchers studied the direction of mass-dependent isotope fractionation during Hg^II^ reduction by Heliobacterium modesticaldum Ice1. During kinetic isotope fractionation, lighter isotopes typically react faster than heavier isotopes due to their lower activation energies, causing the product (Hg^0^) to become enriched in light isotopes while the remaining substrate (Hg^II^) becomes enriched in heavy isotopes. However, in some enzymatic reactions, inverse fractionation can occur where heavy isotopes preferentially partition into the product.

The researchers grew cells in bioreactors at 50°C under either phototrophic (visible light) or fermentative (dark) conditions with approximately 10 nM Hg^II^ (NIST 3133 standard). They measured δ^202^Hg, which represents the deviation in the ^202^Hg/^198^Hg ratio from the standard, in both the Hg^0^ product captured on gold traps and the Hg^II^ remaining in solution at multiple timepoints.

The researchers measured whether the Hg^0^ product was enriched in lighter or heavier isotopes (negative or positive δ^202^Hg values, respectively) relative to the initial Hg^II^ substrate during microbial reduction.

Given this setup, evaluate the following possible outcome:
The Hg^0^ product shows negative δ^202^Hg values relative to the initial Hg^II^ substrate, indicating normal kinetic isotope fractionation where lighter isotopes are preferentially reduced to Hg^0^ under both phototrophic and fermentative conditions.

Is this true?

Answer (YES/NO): YES